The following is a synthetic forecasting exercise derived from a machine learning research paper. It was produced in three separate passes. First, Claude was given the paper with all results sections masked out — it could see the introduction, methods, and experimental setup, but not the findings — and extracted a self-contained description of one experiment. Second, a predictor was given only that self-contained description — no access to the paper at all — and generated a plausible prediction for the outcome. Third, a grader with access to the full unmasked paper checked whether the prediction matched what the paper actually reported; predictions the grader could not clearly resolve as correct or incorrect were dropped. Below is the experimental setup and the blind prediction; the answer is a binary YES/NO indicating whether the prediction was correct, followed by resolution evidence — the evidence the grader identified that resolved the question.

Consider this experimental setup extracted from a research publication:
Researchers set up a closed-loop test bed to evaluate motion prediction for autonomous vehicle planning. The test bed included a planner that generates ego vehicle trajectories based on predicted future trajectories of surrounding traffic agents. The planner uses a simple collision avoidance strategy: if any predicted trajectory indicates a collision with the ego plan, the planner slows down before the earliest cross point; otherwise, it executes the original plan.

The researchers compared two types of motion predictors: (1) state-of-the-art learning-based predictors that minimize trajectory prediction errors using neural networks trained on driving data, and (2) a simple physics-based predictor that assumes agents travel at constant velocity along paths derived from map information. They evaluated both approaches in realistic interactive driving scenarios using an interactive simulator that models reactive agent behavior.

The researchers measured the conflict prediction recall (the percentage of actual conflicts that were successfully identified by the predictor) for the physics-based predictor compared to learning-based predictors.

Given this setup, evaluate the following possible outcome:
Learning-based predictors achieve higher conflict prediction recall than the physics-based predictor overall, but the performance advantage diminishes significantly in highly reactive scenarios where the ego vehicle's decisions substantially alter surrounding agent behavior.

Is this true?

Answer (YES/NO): NO